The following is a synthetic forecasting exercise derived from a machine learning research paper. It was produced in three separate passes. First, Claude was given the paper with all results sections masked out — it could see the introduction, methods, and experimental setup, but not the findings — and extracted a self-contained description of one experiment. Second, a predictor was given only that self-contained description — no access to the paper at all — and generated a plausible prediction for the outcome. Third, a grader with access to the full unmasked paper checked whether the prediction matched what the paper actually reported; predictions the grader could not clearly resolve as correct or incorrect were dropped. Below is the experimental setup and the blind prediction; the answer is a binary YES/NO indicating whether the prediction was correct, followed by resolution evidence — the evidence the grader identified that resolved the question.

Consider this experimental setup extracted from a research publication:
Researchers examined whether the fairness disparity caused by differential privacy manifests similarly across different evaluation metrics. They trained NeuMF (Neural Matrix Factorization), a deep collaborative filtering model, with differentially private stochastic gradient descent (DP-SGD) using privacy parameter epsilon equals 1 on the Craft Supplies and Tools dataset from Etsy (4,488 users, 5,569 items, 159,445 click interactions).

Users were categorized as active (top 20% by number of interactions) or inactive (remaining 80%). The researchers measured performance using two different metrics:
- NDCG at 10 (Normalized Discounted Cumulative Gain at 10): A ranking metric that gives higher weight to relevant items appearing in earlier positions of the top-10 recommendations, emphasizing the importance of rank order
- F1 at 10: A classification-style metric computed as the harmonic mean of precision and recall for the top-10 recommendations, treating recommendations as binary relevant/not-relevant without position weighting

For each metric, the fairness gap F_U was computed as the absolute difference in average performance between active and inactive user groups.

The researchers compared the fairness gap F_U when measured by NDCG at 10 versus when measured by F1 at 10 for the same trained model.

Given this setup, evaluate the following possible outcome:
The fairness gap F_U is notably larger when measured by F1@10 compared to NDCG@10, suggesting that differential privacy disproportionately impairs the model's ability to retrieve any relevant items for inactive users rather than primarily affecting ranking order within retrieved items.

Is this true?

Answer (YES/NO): NO